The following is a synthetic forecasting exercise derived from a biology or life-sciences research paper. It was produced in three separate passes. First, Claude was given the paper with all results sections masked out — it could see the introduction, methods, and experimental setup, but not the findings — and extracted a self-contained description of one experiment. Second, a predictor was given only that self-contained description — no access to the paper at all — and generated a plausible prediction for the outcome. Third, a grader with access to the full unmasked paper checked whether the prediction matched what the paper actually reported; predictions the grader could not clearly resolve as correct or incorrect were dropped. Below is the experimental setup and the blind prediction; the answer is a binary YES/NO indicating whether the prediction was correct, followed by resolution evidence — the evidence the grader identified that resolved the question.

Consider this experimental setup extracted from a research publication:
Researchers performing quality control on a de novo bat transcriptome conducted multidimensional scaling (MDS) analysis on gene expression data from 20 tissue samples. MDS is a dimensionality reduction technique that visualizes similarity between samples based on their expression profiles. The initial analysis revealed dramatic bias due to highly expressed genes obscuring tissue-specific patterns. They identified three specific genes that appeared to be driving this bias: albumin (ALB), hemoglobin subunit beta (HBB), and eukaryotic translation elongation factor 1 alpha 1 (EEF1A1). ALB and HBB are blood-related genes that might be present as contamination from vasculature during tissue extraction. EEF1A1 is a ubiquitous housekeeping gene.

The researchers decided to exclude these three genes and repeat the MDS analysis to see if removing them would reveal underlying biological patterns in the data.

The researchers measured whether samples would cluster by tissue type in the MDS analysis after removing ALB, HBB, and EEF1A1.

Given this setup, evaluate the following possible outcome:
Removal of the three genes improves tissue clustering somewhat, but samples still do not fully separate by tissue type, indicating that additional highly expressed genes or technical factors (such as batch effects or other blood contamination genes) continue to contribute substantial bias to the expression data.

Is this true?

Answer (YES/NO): NO